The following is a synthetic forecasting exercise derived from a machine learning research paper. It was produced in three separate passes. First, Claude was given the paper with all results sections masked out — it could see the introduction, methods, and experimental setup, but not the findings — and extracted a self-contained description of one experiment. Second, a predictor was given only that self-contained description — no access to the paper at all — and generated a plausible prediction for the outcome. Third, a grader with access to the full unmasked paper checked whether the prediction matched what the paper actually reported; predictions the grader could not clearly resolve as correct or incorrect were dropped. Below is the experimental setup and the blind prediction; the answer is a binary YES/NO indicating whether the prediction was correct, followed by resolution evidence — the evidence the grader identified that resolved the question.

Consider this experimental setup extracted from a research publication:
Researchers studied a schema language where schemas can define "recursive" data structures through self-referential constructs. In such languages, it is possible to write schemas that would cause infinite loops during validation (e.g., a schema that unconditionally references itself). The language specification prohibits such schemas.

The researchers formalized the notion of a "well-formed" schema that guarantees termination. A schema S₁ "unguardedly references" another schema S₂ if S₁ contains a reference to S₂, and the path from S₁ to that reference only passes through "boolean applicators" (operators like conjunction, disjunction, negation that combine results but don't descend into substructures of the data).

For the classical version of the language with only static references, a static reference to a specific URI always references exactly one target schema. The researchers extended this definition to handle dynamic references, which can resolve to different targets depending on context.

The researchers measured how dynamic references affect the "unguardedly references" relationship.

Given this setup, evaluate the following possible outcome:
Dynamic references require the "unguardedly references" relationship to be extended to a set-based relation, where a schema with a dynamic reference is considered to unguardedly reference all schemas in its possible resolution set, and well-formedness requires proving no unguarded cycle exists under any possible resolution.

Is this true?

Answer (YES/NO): YES